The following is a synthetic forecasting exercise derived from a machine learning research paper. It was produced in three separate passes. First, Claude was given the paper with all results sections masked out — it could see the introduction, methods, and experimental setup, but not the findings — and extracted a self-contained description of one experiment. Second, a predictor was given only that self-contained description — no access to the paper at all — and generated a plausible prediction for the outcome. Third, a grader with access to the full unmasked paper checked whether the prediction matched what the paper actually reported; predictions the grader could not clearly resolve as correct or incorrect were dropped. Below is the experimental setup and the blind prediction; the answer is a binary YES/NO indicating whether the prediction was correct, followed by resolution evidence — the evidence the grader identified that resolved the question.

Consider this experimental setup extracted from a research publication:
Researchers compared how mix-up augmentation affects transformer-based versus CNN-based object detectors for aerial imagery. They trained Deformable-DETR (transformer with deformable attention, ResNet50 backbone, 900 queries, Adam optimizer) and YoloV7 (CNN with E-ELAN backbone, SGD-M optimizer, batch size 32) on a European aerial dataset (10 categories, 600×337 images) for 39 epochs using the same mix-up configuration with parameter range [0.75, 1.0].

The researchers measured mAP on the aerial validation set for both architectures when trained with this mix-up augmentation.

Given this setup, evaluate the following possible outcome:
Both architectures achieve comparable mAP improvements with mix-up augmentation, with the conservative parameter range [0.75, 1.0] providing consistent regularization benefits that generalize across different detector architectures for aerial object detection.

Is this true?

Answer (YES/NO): NO